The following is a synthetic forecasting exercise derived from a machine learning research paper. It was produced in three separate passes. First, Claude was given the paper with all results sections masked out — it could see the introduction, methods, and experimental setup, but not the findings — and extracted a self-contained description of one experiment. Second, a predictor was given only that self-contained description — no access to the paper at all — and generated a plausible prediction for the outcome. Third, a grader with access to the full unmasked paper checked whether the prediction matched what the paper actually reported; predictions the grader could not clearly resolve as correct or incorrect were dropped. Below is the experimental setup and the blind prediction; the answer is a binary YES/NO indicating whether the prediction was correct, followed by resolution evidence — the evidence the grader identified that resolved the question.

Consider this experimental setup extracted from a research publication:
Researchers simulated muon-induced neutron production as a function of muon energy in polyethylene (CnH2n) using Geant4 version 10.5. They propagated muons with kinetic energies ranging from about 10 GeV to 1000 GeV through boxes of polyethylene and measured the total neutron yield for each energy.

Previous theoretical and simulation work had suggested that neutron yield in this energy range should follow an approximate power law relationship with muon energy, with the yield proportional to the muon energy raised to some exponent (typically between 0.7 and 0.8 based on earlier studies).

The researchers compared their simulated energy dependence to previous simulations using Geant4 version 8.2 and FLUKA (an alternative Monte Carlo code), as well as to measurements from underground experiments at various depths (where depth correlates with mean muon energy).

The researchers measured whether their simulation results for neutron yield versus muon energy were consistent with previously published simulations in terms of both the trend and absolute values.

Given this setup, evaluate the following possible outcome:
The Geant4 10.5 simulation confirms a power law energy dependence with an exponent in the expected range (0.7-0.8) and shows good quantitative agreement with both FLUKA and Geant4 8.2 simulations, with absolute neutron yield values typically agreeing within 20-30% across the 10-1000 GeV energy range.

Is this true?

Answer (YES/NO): NO